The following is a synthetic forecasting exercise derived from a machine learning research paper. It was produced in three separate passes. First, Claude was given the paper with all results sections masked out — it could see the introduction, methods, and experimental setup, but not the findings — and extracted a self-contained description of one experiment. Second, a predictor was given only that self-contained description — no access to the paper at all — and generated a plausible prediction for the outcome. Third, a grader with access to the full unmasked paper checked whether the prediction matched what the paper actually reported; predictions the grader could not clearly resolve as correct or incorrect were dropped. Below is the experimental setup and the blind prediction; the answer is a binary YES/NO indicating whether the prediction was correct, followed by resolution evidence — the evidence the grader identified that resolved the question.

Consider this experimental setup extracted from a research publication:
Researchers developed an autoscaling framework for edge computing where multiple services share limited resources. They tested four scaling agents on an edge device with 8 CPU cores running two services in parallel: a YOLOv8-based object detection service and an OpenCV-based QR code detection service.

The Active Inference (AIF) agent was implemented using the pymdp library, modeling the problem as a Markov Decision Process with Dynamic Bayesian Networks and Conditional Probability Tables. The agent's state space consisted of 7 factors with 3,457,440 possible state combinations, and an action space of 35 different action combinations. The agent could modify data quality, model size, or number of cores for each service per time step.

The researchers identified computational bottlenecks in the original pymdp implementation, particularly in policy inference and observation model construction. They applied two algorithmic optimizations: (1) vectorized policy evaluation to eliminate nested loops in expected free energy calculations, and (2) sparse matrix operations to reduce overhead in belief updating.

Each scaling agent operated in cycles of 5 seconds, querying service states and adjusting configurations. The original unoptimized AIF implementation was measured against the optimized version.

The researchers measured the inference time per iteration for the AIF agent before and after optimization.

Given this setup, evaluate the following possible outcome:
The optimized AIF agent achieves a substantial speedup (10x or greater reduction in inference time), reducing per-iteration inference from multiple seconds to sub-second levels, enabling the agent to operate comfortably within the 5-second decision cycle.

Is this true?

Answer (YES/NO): NO